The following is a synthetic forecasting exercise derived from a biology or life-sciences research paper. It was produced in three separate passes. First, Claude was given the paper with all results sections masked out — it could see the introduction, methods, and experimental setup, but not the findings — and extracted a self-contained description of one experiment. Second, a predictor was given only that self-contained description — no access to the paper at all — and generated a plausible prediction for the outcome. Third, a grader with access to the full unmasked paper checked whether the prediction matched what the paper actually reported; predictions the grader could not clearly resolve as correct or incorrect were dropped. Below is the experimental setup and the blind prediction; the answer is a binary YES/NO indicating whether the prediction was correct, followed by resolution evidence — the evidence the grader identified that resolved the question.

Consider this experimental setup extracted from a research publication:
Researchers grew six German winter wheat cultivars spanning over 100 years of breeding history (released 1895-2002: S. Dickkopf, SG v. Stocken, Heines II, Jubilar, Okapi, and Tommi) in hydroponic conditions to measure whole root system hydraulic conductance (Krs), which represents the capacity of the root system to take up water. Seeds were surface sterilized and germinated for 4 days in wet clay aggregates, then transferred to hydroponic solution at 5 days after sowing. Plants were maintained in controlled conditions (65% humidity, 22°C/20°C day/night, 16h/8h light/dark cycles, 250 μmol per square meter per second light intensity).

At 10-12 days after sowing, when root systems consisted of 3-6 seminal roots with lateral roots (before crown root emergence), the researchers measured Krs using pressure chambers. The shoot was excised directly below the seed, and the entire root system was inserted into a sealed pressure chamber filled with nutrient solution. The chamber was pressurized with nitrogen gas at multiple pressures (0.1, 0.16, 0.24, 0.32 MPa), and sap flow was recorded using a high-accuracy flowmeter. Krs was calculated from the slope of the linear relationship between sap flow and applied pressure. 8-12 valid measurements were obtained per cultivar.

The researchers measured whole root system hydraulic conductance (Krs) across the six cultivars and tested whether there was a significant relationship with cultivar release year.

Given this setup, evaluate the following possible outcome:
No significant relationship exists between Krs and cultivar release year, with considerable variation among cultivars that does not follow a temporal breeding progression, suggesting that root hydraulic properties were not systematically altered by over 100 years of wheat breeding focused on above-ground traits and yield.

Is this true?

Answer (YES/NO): NO